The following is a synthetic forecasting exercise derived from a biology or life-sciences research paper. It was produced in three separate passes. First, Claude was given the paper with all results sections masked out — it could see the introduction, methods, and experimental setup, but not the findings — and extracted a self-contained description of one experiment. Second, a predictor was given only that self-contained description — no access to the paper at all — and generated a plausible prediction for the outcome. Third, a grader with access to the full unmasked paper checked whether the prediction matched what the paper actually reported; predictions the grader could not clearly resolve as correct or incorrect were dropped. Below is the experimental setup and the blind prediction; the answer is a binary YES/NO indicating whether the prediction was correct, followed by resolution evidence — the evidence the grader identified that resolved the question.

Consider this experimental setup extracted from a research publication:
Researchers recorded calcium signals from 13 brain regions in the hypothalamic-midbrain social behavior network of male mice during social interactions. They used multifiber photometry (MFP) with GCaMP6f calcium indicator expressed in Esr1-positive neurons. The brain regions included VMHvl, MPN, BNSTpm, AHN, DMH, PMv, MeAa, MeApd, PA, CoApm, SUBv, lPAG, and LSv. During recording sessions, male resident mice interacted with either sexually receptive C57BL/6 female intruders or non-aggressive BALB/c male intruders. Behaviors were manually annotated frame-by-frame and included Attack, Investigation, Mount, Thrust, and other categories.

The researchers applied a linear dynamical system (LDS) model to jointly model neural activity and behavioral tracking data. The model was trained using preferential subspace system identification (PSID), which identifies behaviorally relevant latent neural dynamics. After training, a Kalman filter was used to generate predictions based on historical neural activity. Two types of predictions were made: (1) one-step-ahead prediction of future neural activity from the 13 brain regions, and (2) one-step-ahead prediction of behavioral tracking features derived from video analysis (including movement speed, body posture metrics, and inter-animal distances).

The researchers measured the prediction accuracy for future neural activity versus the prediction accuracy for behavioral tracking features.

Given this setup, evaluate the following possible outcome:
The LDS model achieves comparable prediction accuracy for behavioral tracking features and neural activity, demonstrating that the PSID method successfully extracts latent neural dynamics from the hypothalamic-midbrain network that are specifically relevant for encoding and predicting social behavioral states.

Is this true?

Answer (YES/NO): NO